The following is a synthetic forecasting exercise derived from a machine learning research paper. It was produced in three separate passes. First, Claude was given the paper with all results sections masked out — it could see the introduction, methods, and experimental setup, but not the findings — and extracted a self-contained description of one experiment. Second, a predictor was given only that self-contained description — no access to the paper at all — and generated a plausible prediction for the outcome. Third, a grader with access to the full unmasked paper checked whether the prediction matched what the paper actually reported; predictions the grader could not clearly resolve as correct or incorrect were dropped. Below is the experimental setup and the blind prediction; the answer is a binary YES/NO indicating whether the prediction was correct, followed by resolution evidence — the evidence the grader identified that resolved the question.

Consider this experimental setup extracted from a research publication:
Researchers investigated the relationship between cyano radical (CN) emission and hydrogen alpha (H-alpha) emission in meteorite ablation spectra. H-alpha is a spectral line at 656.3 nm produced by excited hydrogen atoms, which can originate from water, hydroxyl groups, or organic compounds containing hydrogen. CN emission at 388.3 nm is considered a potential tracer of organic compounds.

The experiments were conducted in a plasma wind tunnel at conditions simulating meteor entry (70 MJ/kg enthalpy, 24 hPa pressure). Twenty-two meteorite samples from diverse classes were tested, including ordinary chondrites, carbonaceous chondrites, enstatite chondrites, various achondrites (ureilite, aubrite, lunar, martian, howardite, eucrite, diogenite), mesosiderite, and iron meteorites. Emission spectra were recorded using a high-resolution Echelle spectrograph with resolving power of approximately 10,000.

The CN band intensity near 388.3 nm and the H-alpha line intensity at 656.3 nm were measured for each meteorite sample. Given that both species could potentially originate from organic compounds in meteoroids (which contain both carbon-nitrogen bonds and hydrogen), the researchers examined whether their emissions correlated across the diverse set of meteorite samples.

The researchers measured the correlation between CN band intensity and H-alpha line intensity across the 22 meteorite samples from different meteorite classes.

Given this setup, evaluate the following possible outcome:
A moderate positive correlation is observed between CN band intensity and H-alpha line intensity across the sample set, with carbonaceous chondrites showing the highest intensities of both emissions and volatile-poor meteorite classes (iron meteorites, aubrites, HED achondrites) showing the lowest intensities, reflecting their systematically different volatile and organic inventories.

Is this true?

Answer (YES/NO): NO